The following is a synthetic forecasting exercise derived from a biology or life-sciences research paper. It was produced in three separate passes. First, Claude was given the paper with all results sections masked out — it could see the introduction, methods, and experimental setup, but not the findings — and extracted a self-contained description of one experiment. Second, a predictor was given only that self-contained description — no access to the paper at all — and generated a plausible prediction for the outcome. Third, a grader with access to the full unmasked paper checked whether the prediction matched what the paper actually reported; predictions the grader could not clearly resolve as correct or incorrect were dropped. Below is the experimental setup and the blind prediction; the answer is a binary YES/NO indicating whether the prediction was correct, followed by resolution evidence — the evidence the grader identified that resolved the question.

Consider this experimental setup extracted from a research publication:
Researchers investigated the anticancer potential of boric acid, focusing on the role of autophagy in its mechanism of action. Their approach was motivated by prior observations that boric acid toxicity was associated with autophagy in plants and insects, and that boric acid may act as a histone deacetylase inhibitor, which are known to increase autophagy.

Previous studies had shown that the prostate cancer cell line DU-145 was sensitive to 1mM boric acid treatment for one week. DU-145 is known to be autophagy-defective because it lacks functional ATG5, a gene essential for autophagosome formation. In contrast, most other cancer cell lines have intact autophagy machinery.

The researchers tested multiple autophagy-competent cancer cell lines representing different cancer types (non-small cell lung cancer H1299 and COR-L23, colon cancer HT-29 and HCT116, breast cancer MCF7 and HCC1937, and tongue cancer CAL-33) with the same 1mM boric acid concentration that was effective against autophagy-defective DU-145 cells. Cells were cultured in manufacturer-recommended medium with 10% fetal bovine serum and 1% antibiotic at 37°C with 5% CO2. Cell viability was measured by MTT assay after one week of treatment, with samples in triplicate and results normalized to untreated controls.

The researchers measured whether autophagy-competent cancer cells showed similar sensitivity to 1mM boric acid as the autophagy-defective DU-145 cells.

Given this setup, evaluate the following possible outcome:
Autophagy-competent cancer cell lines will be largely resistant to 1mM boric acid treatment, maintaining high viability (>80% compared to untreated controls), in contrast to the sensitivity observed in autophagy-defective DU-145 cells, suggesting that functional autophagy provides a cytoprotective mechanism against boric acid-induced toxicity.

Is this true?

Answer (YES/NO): YES